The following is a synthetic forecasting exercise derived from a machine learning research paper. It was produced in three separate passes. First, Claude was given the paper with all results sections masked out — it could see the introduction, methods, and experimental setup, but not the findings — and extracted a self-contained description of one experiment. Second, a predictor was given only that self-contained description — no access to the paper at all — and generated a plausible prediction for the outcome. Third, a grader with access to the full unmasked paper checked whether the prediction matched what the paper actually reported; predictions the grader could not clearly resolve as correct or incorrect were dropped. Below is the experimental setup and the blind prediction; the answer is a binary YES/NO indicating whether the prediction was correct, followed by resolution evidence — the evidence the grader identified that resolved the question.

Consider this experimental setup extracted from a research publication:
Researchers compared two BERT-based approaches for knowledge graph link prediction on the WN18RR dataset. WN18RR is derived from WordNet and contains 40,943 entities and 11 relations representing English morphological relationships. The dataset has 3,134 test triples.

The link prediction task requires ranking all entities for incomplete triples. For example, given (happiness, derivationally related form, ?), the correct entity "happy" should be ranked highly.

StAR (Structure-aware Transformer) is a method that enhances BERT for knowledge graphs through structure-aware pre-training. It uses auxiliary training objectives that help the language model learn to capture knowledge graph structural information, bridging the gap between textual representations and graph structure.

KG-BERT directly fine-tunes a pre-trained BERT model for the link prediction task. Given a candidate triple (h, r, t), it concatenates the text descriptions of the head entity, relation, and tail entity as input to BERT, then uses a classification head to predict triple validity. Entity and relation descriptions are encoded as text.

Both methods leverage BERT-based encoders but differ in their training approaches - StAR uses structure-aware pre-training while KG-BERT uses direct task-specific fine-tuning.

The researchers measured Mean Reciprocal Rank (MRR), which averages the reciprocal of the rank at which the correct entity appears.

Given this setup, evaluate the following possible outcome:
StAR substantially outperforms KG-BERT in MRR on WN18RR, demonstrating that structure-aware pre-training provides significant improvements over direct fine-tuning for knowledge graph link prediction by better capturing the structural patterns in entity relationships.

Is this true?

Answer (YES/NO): YES